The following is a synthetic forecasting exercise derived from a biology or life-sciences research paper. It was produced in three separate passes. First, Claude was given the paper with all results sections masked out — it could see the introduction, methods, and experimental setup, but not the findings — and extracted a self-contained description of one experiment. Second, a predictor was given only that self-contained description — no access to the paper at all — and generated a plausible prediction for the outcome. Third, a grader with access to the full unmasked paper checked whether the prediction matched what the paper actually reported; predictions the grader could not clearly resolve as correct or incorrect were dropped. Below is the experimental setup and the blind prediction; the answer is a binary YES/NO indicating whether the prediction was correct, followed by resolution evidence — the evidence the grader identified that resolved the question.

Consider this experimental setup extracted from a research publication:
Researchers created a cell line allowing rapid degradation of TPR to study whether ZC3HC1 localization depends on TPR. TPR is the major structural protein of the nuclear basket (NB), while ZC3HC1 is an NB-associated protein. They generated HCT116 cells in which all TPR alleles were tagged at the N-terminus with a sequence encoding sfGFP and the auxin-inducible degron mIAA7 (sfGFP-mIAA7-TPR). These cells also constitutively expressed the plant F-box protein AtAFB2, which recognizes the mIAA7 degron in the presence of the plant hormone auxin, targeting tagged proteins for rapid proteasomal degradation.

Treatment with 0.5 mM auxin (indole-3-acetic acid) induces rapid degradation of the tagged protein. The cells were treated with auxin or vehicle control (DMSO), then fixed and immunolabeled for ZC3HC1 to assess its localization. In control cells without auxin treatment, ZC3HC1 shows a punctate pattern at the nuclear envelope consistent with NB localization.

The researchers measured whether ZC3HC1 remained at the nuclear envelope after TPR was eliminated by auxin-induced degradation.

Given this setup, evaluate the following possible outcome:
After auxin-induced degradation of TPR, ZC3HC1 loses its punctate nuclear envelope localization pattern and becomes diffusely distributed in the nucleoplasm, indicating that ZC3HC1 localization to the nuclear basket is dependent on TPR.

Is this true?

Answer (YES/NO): YES